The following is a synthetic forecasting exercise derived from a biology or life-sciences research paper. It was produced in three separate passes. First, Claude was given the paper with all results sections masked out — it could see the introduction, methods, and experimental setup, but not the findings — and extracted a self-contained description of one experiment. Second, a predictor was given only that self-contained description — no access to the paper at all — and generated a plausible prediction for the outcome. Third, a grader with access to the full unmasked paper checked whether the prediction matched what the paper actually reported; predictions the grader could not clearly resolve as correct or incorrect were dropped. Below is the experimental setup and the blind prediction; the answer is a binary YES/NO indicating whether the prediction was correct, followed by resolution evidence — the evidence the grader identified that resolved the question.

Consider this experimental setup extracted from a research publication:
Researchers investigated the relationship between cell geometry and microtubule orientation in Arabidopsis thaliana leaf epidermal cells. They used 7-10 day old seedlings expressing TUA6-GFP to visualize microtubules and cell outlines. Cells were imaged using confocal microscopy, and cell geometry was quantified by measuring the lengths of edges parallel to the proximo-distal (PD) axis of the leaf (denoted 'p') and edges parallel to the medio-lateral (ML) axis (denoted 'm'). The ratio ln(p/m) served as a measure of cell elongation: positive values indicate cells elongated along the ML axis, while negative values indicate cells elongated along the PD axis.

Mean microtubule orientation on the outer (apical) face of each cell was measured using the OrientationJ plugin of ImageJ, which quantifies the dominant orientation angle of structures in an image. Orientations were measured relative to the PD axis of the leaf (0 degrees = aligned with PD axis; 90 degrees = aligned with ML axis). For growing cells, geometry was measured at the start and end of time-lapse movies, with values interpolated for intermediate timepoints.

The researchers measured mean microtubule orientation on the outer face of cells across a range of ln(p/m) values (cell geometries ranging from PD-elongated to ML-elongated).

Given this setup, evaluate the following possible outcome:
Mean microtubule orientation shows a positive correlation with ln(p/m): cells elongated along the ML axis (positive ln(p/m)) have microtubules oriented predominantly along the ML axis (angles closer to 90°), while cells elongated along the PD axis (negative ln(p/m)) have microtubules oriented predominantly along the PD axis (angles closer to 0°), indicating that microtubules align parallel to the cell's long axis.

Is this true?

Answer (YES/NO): NO